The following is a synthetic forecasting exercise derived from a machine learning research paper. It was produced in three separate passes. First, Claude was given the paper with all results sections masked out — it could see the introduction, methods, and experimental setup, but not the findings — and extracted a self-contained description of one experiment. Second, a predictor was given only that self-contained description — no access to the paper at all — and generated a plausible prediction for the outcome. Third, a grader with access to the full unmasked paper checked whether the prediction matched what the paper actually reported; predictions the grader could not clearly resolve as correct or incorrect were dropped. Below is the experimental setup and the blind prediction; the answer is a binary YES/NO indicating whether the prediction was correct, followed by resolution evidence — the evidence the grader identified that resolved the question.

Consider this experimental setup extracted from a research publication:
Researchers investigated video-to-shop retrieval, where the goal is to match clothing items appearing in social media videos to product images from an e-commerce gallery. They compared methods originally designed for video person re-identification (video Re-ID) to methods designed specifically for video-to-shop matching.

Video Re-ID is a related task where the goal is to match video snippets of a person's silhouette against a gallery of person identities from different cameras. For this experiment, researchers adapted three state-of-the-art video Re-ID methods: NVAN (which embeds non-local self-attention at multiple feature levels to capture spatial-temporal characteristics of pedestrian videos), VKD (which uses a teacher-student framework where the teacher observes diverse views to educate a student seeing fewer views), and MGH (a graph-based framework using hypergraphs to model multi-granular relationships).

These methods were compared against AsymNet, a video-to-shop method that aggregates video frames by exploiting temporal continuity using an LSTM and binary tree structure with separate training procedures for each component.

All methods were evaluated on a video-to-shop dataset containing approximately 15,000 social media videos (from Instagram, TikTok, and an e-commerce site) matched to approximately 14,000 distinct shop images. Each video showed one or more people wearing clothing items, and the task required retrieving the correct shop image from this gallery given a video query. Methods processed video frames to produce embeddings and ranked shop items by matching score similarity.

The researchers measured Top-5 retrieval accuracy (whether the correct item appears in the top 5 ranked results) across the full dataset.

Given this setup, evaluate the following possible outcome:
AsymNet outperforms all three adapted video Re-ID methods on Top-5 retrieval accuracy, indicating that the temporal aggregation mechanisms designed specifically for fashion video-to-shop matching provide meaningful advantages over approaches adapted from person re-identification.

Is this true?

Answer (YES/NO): YES